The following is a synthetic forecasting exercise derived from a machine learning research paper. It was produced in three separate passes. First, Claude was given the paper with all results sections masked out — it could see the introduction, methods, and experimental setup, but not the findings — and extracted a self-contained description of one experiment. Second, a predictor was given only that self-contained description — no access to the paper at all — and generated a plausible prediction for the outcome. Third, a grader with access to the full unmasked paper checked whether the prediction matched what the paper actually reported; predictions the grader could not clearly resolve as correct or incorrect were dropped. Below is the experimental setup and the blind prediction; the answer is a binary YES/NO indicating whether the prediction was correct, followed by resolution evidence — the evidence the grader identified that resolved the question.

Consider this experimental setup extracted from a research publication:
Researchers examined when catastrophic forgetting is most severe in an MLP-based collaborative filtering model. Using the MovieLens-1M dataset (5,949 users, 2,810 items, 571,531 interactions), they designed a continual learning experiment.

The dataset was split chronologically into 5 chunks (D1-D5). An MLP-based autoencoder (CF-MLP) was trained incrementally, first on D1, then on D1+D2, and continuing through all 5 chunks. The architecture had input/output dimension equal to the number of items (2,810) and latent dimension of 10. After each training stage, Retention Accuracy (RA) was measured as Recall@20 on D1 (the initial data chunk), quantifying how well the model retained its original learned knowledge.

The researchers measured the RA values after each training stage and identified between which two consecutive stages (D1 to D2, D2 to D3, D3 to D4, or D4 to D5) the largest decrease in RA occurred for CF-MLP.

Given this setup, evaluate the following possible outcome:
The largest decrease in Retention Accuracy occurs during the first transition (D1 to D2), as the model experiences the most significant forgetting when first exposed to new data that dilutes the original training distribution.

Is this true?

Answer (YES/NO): YES